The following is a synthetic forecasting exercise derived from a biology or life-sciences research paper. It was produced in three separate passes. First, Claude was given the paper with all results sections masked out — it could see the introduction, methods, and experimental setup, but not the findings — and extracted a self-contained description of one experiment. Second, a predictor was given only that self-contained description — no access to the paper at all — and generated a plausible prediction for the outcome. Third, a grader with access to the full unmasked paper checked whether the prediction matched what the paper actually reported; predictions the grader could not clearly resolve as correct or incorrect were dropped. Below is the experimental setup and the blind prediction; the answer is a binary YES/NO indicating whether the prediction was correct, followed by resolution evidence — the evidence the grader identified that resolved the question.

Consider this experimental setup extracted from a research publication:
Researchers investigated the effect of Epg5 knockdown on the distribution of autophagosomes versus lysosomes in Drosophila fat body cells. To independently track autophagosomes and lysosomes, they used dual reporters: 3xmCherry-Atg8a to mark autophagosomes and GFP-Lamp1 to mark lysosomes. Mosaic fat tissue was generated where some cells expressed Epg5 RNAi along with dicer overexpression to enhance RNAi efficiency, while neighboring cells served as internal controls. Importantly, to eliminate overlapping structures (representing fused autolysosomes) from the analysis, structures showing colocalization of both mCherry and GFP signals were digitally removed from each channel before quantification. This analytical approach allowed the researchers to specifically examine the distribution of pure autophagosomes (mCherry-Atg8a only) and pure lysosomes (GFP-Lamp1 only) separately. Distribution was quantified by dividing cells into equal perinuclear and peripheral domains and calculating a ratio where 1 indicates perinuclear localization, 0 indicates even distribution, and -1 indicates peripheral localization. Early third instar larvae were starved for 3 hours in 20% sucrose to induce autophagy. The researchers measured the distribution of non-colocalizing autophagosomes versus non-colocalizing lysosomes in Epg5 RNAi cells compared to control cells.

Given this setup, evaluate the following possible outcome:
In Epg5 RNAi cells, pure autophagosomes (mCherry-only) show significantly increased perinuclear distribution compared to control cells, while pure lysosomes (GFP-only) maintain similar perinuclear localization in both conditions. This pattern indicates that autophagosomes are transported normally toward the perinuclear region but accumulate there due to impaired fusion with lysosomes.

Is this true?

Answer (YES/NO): NO